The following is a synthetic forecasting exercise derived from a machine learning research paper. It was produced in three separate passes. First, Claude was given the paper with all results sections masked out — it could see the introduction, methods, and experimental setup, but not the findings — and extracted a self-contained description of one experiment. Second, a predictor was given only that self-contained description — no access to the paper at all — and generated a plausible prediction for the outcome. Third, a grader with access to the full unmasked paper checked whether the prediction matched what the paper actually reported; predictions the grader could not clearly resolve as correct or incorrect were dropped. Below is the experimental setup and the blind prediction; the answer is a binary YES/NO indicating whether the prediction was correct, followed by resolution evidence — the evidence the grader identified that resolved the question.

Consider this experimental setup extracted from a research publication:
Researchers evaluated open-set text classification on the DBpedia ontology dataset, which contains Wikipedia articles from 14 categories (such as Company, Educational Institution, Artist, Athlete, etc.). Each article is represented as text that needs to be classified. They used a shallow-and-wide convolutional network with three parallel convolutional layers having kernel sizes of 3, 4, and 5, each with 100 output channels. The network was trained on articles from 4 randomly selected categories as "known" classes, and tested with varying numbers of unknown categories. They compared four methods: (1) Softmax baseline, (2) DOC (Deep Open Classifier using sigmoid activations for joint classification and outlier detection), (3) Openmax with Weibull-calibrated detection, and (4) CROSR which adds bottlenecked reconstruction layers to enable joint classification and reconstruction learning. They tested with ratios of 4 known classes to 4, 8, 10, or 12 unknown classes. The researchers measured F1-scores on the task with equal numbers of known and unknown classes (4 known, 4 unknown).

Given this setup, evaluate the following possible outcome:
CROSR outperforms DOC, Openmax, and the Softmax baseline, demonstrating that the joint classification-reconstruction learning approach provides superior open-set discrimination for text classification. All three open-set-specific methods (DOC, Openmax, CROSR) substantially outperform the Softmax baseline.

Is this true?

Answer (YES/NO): NO